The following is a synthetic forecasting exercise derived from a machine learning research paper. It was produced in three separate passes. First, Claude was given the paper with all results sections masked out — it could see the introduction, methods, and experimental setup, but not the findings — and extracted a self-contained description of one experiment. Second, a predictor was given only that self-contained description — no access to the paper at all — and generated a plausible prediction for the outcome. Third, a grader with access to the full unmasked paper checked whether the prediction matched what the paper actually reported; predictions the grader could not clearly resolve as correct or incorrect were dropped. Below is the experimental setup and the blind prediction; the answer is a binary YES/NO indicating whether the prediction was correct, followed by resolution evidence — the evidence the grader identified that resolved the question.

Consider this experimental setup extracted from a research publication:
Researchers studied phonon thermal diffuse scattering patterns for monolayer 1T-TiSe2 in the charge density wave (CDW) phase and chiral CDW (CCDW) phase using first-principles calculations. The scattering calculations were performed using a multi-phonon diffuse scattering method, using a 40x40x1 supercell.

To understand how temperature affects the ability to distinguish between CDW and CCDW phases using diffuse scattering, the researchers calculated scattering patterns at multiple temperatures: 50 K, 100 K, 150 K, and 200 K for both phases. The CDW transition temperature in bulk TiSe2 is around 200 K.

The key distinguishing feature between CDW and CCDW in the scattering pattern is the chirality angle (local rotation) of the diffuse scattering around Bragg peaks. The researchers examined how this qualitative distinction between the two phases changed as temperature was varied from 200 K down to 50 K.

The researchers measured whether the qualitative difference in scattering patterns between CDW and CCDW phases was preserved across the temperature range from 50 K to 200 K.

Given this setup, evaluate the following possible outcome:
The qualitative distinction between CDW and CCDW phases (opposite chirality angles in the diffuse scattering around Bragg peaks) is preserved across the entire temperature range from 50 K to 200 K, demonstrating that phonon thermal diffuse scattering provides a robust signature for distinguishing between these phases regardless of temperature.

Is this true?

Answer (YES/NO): YES